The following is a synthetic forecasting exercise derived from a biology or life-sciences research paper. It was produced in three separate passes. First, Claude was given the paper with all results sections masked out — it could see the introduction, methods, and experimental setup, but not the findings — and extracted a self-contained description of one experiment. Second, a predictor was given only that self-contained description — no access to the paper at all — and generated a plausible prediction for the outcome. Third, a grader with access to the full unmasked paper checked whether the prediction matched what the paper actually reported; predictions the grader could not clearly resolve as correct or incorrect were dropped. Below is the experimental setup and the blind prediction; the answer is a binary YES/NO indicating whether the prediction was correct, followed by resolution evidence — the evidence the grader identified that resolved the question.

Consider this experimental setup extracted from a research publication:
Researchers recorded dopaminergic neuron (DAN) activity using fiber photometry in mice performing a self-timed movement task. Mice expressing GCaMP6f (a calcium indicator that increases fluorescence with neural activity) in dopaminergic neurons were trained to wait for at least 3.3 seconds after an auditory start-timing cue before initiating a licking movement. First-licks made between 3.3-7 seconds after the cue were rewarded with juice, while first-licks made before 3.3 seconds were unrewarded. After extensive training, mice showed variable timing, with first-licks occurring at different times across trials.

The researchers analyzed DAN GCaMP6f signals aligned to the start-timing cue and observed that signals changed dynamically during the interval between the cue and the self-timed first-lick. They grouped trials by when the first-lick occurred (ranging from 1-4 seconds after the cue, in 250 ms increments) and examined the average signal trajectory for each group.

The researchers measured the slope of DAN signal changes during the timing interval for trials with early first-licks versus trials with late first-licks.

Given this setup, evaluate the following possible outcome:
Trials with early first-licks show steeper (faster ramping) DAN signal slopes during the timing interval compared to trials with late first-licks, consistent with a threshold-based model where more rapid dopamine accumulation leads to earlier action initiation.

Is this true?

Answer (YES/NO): YES